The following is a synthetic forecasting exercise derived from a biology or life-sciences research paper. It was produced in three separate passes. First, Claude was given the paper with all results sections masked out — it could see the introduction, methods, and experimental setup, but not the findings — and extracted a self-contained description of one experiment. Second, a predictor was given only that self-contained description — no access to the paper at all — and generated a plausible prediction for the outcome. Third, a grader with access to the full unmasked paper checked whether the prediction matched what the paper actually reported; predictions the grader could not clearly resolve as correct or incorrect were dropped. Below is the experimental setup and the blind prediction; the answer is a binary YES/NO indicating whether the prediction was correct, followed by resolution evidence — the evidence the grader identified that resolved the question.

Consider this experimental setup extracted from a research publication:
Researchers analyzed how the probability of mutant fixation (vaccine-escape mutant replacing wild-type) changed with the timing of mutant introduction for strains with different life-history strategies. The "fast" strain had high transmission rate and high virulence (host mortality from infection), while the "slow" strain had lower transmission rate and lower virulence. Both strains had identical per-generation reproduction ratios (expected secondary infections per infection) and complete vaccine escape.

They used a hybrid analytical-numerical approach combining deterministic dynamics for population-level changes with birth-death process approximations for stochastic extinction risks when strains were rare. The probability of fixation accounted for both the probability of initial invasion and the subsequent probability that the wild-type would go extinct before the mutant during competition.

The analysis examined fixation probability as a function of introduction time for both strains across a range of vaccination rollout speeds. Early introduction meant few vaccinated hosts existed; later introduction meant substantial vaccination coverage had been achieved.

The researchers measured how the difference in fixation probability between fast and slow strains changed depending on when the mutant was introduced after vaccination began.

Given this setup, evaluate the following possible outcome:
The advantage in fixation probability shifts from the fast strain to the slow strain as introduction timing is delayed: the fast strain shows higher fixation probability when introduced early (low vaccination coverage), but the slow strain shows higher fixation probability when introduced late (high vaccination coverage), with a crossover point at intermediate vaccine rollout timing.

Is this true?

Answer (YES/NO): NO